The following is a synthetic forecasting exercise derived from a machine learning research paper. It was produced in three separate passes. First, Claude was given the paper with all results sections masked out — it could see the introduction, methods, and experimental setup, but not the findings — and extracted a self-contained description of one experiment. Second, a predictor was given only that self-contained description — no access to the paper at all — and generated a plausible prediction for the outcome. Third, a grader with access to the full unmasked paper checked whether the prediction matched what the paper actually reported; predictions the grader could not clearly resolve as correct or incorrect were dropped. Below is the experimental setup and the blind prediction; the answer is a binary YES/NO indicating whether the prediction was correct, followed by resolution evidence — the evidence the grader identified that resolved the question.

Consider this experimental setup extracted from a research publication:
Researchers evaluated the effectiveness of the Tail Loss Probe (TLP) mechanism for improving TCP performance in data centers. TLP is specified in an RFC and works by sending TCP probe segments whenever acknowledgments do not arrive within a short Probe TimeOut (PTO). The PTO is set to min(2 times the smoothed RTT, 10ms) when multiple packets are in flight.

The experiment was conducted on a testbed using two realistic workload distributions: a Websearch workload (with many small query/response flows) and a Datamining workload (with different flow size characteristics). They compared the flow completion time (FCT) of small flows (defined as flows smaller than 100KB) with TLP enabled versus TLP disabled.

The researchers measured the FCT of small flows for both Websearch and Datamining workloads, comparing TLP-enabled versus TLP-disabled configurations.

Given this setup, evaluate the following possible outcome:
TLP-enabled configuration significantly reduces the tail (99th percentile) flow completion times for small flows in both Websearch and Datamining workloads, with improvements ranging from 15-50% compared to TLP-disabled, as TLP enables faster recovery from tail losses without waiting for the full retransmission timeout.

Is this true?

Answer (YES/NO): NO